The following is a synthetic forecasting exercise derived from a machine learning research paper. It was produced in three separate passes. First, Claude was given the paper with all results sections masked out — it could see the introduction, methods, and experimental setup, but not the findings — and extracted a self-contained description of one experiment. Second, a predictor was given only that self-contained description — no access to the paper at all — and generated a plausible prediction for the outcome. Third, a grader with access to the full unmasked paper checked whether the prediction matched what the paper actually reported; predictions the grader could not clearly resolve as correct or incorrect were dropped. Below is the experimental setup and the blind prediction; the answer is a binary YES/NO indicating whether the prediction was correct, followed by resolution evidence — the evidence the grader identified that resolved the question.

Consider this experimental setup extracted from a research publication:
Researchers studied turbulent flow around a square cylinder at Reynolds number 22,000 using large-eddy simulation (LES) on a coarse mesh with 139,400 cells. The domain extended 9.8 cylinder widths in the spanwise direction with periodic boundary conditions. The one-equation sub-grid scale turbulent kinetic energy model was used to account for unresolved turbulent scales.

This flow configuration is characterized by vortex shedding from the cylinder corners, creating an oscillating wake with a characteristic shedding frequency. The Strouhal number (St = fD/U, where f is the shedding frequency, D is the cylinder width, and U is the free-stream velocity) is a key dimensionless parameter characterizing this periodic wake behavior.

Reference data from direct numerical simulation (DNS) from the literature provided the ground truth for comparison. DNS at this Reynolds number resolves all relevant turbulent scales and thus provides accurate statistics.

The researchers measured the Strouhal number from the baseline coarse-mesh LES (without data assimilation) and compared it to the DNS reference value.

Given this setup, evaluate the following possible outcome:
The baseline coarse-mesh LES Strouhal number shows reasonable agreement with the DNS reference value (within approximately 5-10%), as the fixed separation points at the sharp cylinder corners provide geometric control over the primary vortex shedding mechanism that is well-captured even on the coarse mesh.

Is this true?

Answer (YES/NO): YES